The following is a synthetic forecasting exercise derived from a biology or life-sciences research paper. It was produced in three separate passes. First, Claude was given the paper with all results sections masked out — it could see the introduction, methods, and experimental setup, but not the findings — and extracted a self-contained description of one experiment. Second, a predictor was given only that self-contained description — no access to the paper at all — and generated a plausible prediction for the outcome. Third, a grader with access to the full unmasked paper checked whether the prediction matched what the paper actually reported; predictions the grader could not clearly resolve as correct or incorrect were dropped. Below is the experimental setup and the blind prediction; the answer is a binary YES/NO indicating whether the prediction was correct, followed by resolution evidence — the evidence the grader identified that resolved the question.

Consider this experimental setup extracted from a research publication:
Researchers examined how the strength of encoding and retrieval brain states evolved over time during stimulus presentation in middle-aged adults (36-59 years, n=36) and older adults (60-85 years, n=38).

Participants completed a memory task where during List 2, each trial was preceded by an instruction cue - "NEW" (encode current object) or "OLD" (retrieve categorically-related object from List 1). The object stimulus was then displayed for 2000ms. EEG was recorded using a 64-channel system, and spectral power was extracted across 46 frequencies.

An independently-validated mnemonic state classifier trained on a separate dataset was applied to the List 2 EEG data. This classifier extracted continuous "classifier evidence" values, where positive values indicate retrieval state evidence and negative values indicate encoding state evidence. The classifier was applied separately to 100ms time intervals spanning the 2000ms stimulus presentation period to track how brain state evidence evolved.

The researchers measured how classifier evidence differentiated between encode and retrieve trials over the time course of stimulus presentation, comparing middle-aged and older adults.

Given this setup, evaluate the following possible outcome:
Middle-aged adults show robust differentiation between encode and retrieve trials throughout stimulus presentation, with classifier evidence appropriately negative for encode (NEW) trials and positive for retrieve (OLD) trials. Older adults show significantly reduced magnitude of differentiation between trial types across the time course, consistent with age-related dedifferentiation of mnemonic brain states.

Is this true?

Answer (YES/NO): YES